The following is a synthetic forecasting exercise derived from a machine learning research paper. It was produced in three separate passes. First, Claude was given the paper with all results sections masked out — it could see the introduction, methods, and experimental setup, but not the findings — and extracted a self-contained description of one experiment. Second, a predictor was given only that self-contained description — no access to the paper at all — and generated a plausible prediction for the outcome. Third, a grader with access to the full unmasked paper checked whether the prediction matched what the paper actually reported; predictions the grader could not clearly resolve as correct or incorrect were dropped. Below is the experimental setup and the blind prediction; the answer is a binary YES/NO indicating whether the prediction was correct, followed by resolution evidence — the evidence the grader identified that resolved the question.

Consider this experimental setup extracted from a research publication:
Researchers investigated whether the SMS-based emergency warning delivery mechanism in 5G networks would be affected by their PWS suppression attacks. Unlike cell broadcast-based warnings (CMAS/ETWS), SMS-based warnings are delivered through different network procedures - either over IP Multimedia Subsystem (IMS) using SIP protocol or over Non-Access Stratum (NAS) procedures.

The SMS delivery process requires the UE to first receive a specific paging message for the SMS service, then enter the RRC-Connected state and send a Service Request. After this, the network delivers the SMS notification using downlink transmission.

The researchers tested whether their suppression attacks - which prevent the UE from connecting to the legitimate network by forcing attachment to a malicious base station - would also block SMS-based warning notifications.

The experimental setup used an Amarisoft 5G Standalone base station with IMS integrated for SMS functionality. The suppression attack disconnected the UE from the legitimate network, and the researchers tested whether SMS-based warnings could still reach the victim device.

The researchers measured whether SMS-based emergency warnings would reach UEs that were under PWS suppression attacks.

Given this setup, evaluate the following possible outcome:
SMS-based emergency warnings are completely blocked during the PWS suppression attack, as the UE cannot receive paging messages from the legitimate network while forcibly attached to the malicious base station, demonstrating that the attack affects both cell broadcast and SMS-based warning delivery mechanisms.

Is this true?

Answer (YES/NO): YES